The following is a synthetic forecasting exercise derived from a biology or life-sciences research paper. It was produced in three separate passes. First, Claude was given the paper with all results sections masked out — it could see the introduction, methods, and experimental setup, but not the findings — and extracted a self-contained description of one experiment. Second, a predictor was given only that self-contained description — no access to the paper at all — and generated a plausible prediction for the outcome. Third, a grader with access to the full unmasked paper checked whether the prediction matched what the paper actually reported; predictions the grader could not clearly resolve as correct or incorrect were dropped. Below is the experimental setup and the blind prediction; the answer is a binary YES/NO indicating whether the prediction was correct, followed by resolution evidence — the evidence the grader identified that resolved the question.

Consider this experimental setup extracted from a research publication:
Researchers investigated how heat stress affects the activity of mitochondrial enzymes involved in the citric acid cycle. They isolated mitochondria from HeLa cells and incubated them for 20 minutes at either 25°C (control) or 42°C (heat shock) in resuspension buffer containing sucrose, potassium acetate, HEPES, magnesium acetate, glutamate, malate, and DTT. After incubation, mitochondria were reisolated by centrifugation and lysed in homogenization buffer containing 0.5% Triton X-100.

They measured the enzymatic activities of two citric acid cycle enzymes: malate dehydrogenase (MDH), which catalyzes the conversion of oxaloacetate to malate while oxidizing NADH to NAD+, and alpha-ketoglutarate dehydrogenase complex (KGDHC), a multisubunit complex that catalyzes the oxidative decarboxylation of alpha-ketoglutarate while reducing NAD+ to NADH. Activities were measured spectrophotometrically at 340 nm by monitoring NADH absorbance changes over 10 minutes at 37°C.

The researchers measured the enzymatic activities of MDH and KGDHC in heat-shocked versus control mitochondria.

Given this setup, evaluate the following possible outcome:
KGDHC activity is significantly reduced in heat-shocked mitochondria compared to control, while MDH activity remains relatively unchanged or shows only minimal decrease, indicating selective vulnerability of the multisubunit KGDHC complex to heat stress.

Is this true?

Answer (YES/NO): YES